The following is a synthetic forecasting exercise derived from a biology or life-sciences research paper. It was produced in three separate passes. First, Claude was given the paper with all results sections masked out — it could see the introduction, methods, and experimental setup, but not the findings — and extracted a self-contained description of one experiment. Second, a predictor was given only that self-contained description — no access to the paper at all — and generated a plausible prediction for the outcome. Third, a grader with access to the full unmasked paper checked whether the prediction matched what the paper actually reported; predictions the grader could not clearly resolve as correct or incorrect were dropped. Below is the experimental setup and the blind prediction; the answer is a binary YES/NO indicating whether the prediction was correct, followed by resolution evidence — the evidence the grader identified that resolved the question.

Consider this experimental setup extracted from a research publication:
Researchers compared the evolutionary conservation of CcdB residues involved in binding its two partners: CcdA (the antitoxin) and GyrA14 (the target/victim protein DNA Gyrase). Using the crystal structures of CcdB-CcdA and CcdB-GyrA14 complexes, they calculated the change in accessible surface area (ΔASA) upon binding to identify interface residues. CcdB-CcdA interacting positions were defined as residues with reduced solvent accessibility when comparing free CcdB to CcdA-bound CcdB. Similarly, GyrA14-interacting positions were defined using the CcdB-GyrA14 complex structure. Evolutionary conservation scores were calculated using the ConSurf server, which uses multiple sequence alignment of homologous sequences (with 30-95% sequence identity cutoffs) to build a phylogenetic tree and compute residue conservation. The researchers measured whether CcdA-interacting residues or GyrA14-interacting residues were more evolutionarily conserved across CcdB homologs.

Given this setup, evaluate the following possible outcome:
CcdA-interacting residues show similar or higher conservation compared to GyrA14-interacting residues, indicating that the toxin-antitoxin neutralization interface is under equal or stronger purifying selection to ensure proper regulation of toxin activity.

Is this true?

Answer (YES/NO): NO